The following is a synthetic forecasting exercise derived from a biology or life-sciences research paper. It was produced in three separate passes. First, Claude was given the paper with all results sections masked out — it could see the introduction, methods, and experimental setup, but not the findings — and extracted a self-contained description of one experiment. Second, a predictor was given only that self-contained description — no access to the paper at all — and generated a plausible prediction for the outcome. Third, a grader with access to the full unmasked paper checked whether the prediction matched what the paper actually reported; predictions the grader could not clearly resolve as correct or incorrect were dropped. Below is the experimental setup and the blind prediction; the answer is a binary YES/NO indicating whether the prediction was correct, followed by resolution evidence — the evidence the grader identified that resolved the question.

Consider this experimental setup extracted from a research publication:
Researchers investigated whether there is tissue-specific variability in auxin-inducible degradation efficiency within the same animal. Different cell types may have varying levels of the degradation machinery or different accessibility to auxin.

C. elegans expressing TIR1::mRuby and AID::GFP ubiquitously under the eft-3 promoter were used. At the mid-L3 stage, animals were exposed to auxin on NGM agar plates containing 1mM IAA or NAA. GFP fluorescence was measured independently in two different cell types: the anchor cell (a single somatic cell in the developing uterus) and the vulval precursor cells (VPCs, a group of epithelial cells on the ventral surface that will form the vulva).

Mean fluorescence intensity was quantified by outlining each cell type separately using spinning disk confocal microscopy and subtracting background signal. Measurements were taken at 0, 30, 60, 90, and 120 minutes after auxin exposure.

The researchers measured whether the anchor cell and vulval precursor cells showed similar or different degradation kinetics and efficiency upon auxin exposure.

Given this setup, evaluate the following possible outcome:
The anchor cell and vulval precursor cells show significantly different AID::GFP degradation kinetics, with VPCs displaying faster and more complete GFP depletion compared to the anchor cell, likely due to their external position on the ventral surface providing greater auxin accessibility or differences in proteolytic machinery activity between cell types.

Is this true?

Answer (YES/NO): NO